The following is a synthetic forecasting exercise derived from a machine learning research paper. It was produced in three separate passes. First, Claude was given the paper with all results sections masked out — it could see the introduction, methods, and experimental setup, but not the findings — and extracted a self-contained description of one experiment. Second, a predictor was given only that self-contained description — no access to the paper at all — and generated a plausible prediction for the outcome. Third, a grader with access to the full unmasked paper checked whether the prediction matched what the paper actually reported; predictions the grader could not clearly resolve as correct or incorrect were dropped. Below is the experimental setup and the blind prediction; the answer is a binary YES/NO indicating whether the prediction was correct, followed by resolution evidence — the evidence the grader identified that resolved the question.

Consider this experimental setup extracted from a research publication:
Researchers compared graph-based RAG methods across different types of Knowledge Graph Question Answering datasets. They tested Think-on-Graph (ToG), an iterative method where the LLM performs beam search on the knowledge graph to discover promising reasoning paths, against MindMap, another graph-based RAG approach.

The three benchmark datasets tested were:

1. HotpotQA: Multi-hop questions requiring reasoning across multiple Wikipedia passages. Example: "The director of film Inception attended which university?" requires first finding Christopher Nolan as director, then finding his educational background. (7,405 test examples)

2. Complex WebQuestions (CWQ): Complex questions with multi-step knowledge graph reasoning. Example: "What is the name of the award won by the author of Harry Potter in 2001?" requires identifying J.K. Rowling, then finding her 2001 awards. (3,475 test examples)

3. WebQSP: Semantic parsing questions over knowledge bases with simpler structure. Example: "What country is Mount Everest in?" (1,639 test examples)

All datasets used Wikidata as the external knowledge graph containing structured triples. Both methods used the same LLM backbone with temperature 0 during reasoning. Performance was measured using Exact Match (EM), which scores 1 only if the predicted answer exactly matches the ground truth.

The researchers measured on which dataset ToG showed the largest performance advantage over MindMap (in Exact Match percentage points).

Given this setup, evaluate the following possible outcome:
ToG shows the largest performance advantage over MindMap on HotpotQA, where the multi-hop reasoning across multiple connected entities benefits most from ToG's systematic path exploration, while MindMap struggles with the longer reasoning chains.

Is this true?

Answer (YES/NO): NO